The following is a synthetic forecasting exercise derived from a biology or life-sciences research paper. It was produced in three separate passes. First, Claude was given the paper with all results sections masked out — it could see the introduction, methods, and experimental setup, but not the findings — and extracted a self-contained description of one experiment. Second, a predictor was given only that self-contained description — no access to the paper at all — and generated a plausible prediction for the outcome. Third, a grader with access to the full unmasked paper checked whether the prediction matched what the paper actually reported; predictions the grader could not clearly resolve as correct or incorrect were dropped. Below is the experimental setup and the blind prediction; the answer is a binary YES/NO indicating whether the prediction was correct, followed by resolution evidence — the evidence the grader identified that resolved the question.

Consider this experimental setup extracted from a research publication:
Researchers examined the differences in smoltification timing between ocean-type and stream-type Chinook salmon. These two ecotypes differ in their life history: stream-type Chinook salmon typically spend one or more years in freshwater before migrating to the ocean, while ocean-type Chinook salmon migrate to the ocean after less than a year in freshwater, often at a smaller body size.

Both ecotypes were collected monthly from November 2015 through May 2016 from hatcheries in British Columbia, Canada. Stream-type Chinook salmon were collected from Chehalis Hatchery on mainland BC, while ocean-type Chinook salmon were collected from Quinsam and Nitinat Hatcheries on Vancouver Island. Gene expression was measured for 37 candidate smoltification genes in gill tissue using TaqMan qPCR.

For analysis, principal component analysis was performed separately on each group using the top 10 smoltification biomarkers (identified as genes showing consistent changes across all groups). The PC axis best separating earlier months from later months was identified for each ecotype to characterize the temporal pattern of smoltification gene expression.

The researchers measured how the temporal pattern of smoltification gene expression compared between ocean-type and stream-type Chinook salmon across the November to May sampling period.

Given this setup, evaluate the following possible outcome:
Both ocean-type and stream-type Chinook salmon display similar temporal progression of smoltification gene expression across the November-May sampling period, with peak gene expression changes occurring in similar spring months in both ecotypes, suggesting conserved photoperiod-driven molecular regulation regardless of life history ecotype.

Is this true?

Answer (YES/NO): NO